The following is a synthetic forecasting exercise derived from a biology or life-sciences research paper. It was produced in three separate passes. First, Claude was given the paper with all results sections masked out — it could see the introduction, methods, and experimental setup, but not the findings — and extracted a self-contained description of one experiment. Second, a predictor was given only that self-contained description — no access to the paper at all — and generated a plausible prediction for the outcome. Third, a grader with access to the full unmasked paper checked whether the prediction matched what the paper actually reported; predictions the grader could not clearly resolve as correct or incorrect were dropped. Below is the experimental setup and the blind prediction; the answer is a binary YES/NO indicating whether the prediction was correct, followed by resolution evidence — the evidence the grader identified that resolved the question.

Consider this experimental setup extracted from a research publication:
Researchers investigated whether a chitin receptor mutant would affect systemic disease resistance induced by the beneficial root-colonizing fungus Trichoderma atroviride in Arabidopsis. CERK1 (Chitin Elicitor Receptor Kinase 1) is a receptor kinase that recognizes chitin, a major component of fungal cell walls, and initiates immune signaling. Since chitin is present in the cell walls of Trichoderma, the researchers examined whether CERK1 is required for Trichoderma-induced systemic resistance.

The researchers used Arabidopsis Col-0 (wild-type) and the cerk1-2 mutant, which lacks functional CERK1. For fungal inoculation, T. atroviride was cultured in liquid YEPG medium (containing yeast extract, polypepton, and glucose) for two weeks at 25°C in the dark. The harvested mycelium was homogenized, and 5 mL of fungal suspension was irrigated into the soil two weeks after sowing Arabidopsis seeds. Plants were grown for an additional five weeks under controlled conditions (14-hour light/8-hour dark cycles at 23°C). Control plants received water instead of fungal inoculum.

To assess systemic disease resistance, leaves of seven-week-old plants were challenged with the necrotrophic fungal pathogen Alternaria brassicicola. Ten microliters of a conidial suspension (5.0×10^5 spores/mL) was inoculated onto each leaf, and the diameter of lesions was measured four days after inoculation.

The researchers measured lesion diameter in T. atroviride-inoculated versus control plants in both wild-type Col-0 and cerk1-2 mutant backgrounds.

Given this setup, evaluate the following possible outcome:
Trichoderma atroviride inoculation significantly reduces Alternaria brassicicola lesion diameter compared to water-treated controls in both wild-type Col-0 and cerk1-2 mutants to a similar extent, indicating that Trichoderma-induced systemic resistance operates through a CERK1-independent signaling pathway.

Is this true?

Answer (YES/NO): NO